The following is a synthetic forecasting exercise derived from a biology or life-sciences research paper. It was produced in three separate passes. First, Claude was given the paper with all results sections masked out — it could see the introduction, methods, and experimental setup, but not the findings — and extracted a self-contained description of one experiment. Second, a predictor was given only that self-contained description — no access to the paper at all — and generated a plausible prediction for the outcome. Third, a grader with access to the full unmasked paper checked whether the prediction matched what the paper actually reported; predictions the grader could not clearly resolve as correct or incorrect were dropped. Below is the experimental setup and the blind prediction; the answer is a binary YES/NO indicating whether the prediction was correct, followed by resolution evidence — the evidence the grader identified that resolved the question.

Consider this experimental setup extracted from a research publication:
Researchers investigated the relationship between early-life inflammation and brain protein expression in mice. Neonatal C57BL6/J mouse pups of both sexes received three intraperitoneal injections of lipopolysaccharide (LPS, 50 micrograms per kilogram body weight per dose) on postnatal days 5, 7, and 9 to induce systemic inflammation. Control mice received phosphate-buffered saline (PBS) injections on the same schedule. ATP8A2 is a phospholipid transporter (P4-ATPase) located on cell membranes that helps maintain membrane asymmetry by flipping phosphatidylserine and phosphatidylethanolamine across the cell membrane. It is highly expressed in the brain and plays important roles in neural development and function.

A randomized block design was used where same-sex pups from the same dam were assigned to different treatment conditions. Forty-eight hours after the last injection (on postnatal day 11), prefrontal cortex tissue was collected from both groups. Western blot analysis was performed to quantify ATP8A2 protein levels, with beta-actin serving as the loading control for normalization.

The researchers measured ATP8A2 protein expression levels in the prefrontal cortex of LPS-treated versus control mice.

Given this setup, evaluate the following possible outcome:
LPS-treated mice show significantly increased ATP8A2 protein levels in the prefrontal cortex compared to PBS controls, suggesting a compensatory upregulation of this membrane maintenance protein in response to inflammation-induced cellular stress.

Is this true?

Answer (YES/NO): NO